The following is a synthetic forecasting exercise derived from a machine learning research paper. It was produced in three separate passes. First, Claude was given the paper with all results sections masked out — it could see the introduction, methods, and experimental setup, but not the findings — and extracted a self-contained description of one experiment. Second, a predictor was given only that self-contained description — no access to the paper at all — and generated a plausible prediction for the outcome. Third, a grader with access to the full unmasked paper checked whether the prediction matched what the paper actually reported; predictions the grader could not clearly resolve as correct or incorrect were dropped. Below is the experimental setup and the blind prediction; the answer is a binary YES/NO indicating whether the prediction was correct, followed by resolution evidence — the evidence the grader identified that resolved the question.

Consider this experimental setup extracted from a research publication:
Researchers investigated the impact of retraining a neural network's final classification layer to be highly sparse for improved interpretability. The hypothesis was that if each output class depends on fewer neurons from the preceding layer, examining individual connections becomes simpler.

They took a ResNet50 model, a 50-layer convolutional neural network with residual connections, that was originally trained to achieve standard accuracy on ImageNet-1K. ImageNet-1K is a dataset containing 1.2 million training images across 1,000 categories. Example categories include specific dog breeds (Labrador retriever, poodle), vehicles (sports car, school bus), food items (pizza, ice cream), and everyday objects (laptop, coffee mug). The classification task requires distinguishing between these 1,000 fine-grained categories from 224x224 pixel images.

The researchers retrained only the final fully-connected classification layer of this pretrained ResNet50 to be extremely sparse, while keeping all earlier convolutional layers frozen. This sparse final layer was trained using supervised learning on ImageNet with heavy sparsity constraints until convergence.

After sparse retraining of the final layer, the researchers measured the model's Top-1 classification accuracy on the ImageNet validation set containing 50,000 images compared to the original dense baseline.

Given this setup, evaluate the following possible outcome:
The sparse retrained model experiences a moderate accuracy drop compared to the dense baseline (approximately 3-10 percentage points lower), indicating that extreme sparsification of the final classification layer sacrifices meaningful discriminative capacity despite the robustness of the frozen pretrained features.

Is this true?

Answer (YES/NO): NO